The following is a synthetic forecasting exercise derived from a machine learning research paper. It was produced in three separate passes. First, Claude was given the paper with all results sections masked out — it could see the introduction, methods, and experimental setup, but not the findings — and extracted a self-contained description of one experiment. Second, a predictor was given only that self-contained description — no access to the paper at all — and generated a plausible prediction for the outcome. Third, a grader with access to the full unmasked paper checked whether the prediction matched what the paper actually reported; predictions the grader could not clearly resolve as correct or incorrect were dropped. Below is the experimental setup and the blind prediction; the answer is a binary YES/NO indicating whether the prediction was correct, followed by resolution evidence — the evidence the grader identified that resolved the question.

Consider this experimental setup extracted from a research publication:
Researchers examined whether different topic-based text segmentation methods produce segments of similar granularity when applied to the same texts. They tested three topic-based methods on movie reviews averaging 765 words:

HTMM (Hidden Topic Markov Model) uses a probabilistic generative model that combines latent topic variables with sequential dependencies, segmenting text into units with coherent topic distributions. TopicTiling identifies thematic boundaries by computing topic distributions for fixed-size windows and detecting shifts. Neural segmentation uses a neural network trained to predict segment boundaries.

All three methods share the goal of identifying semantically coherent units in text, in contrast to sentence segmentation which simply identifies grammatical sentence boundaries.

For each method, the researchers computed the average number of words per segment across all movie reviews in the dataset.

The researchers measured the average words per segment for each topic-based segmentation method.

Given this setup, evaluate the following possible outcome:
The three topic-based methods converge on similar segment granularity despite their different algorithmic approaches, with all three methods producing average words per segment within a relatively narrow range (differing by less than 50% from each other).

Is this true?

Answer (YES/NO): NO